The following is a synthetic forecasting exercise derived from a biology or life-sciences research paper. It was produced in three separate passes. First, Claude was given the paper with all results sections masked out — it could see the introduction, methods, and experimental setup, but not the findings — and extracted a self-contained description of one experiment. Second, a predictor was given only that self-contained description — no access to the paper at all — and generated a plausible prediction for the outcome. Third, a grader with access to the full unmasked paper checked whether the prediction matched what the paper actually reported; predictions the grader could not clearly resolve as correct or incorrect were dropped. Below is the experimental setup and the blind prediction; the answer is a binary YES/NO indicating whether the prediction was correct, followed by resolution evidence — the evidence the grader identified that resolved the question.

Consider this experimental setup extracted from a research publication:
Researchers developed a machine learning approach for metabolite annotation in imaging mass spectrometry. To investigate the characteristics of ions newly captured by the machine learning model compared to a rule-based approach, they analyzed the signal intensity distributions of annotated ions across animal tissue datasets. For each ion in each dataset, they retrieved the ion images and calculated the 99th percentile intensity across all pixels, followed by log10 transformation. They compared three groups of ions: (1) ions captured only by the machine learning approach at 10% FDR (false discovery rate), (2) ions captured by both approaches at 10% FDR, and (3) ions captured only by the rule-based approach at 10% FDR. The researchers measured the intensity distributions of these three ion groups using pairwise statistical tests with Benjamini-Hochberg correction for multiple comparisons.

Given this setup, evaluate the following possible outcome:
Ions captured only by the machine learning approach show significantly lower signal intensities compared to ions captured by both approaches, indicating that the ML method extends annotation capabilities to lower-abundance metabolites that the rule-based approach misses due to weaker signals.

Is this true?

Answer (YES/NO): YES